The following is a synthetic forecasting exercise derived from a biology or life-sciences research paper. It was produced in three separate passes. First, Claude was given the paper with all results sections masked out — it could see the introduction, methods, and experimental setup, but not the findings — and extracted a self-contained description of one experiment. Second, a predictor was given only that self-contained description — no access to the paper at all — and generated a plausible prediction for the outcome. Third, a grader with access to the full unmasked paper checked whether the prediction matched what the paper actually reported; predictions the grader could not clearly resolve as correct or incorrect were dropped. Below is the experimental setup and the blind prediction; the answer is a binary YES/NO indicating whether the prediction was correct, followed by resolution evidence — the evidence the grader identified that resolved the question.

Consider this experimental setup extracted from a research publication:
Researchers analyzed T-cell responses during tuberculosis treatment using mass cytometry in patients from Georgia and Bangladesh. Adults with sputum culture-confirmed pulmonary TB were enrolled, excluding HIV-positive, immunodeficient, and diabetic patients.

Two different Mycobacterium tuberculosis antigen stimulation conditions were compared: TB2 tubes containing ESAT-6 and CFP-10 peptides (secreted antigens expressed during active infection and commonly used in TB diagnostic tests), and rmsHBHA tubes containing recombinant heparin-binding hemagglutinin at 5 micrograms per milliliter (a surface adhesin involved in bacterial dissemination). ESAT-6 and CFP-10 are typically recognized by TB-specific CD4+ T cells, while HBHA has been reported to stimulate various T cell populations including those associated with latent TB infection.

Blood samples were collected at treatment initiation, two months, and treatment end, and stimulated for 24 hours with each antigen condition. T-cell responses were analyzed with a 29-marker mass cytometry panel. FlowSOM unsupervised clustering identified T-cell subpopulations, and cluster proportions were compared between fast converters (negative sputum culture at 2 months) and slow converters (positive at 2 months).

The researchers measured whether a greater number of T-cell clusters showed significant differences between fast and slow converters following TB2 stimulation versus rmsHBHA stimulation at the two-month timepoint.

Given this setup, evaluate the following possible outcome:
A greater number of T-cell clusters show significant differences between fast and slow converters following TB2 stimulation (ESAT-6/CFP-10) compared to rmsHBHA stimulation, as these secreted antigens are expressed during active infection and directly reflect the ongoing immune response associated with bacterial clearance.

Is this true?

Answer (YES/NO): YES